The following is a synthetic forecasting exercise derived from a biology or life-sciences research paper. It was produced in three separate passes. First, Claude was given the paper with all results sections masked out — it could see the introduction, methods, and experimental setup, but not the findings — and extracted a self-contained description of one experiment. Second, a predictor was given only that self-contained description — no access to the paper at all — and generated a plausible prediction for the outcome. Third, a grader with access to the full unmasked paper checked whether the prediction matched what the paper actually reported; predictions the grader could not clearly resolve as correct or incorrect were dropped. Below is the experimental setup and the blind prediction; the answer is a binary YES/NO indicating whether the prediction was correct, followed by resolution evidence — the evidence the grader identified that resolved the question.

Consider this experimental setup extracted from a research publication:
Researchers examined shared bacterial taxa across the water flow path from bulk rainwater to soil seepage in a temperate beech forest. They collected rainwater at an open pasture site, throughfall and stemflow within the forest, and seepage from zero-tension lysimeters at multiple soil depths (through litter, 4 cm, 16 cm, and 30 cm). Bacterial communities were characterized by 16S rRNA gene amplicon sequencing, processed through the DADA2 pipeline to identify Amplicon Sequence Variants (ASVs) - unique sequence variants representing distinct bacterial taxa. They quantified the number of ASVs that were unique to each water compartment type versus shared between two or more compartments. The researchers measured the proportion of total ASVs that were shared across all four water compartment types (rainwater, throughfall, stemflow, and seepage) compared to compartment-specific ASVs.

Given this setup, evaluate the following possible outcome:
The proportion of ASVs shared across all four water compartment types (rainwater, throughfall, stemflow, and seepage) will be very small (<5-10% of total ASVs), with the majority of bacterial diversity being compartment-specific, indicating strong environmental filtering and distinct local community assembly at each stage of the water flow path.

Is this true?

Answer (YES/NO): YES